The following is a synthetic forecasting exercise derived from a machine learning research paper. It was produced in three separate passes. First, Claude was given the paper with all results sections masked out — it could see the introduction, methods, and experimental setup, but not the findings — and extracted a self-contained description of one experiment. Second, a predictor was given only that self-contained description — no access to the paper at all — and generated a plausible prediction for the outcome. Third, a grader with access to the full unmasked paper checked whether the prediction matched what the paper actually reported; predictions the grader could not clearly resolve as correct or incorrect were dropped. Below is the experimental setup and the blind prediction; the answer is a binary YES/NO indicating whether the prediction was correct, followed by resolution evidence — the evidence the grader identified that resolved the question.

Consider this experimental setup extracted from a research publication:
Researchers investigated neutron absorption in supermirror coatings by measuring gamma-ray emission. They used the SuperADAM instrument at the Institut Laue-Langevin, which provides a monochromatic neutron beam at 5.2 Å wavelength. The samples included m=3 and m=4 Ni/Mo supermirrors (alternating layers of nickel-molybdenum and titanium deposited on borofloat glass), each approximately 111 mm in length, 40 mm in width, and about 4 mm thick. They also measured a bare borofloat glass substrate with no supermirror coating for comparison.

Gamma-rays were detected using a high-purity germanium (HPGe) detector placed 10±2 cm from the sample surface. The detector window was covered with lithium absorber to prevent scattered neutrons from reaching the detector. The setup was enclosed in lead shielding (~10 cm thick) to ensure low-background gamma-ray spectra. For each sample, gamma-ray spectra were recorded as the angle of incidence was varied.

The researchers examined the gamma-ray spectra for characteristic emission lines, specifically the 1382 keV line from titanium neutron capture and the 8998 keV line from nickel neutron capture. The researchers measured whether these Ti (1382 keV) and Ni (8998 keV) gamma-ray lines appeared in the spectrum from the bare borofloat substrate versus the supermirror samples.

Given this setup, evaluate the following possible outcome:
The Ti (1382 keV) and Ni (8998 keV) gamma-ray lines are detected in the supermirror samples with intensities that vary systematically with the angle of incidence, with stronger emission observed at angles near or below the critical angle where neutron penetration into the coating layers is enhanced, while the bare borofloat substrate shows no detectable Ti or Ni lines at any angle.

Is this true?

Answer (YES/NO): NO